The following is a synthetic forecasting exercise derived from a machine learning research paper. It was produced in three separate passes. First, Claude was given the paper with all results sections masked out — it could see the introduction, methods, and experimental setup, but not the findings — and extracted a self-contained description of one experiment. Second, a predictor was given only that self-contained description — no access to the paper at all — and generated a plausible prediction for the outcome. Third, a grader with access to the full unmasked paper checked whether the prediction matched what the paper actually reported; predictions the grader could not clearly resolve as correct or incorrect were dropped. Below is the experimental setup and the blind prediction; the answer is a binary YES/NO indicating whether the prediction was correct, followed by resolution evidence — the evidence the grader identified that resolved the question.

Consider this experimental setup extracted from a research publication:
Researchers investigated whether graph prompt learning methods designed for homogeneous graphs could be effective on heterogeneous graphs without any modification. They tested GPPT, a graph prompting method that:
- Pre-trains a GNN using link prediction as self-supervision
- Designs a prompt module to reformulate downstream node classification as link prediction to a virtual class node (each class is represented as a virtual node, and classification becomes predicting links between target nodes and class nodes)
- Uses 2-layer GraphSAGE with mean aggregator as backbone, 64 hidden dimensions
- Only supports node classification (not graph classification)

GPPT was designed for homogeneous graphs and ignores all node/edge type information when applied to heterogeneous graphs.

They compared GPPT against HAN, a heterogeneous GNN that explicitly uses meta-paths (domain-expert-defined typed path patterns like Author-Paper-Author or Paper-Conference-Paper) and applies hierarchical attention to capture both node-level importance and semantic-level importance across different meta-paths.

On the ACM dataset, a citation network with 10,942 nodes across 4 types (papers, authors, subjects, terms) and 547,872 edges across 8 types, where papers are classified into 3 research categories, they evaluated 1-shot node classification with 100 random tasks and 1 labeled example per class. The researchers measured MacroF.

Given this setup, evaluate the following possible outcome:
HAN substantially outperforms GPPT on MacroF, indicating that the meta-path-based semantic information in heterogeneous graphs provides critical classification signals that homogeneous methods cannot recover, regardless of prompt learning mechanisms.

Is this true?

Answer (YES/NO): YES